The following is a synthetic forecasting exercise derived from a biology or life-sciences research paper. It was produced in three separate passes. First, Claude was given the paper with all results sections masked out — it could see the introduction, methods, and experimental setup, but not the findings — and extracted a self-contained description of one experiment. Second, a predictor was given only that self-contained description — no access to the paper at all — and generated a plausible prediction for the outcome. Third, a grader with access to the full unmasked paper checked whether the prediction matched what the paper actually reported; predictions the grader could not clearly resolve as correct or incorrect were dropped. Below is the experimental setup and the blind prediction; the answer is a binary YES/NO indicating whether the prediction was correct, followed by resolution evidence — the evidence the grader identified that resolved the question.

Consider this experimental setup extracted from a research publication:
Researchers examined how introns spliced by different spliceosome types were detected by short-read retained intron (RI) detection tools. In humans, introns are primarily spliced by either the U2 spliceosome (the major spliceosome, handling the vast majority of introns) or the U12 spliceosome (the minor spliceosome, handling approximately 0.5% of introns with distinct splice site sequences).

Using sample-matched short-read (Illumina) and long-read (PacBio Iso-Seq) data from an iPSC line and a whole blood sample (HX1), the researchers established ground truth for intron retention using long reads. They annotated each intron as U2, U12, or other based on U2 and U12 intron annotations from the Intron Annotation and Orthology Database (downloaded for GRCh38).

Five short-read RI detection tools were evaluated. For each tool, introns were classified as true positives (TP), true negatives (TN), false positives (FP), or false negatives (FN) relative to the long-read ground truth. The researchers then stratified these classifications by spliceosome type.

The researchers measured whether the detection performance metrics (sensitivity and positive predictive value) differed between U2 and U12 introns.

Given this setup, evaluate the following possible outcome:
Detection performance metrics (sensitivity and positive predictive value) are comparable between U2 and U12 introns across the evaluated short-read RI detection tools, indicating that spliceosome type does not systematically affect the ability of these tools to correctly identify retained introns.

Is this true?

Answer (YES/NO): NO